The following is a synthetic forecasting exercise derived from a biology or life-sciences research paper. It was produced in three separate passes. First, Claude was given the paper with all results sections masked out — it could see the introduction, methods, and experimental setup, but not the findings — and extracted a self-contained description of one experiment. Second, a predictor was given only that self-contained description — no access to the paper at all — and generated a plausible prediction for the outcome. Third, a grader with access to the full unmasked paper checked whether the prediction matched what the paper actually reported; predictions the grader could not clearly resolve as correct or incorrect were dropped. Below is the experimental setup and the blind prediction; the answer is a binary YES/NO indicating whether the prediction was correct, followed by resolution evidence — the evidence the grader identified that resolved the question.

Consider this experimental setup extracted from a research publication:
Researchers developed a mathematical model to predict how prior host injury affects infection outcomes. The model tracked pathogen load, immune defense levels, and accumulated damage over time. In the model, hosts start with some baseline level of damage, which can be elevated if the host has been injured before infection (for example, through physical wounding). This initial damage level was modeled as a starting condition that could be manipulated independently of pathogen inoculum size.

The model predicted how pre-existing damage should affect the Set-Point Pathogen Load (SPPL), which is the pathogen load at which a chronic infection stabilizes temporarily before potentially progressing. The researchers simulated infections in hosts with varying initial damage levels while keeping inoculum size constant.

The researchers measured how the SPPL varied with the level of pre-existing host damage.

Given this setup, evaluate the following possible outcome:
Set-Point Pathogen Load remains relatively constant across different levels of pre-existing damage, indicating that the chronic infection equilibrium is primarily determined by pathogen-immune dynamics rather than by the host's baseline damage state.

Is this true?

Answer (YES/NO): NO